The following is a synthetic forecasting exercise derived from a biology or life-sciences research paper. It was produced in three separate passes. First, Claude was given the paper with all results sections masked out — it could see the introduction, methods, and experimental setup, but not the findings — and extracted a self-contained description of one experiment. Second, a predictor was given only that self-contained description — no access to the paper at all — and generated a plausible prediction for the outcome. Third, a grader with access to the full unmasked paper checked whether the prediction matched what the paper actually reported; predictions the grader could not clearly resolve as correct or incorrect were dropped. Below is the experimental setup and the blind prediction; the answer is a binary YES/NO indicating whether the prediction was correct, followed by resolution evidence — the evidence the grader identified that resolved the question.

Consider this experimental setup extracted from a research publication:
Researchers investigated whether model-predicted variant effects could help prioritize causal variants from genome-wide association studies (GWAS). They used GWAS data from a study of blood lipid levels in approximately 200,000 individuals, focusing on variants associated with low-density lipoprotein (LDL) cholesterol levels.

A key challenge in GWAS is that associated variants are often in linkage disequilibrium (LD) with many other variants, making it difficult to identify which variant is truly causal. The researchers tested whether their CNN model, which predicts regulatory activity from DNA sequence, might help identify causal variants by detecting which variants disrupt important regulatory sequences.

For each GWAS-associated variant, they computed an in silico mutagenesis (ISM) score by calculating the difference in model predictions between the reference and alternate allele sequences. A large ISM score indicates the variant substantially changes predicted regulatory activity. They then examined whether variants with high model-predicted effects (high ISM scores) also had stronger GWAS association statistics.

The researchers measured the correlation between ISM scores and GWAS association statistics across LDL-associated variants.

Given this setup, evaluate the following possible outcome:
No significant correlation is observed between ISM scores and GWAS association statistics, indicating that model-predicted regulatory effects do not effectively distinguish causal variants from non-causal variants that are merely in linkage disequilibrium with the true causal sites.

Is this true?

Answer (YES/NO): NO